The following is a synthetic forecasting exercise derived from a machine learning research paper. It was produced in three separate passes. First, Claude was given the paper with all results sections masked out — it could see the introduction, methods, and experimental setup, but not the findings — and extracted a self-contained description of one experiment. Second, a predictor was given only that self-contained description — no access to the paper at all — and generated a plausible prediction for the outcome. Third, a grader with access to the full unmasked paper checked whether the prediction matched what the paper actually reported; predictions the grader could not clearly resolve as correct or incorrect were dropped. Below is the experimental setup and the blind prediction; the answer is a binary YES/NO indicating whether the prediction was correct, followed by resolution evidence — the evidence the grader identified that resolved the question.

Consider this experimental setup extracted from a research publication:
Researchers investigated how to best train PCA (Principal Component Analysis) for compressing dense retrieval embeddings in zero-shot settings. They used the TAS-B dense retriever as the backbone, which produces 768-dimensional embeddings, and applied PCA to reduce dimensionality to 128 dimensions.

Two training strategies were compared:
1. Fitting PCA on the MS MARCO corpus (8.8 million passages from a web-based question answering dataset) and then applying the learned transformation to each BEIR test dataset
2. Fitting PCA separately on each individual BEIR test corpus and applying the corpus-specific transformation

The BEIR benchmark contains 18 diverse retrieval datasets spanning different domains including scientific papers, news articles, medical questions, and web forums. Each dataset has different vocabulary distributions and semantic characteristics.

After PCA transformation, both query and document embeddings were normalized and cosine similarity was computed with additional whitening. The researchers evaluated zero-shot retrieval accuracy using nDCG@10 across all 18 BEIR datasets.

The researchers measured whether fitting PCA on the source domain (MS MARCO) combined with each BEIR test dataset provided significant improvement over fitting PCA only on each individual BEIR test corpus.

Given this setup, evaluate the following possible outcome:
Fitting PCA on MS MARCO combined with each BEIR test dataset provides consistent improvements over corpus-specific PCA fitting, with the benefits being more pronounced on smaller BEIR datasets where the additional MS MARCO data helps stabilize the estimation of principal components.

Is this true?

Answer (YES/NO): NO